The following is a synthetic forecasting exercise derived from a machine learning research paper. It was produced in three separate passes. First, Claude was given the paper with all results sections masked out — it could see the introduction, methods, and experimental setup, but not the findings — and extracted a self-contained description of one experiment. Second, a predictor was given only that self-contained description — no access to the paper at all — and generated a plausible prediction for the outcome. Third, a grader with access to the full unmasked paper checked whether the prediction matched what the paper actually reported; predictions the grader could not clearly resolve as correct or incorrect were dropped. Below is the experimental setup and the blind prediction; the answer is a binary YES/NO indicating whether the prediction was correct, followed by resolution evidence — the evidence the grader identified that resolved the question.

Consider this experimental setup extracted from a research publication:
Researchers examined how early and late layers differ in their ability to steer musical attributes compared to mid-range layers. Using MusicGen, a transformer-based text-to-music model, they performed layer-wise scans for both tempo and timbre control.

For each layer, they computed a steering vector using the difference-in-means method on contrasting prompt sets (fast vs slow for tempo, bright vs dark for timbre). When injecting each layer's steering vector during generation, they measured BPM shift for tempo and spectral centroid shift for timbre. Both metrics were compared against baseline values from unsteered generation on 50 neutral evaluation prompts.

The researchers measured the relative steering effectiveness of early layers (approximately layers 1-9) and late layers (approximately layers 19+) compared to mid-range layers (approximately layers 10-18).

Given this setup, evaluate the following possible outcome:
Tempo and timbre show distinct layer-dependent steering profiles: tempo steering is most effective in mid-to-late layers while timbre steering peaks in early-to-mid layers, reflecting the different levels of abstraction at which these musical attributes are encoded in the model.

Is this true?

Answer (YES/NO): NO